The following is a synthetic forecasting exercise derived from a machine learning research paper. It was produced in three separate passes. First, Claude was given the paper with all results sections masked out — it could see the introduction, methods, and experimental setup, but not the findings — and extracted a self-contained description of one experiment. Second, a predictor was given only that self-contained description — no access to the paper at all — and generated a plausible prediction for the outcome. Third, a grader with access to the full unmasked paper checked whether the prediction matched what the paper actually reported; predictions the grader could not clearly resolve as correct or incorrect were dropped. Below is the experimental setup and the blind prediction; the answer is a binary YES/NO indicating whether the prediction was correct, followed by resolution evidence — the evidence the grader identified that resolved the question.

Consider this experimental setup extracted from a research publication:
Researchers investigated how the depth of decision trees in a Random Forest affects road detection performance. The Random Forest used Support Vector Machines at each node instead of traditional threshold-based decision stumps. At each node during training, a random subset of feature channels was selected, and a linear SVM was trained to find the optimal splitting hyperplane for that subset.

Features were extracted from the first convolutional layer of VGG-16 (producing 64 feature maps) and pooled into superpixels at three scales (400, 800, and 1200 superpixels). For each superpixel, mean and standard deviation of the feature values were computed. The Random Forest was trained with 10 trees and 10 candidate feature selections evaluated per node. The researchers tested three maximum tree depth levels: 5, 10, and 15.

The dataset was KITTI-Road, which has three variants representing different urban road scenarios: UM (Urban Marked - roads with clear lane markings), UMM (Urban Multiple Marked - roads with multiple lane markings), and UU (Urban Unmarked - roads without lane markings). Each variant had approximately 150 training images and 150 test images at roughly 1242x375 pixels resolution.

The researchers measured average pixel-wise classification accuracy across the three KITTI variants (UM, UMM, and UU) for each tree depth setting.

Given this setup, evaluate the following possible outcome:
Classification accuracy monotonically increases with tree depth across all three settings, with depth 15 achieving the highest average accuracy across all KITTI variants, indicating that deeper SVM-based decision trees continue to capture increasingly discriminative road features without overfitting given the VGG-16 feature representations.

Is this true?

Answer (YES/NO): NO